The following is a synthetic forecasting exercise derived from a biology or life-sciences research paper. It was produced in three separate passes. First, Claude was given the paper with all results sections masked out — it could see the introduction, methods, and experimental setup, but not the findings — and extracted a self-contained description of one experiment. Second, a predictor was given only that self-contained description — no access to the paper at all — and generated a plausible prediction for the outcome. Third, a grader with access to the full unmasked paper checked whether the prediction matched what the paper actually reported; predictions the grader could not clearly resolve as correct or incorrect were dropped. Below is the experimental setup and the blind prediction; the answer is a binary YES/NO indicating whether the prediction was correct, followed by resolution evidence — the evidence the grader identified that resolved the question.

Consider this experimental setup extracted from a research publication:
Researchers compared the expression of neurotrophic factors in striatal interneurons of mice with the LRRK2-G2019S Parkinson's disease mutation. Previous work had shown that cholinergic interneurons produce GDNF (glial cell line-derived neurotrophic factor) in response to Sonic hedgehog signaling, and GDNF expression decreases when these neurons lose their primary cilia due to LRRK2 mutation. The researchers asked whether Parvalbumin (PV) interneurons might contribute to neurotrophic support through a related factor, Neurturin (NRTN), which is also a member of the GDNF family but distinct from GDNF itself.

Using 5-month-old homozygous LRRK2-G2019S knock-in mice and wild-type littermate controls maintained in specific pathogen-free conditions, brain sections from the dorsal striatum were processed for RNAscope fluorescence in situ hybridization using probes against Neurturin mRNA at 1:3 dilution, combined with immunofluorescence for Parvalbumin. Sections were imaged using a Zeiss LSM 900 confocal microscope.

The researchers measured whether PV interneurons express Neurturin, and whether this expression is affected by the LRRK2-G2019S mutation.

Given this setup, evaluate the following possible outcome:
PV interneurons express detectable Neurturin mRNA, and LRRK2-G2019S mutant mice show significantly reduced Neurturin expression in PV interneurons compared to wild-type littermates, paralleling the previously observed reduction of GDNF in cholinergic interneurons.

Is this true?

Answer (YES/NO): YES